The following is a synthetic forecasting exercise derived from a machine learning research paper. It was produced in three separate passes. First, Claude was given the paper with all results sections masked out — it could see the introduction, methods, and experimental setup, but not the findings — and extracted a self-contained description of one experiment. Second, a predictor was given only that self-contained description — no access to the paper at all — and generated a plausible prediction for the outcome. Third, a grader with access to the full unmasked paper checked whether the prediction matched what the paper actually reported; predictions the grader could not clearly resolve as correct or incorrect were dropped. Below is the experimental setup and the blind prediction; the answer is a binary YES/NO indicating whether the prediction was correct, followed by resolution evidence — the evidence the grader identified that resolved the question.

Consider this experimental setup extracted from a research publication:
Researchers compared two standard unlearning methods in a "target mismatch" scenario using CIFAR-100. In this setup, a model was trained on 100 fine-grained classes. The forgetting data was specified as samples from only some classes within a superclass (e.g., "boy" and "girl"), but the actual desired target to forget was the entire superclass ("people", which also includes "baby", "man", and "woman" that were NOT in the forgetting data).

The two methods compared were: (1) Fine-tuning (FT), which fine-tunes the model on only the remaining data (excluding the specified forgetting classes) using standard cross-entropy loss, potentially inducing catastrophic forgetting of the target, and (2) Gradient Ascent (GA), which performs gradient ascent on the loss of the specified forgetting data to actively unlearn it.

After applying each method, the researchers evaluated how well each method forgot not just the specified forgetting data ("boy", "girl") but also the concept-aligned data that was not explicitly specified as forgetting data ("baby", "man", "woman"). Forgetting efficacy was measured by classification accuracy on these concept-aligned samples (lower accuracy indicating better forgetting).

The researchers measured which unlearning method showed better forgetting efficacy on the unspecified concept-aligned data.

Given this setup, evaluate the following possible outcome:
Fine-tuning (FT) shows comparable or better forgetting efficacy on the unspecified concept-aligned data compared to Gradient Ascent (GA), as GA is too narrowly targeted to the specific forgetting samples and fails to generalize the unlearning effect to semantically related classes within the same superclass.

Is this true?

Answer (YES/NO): NO